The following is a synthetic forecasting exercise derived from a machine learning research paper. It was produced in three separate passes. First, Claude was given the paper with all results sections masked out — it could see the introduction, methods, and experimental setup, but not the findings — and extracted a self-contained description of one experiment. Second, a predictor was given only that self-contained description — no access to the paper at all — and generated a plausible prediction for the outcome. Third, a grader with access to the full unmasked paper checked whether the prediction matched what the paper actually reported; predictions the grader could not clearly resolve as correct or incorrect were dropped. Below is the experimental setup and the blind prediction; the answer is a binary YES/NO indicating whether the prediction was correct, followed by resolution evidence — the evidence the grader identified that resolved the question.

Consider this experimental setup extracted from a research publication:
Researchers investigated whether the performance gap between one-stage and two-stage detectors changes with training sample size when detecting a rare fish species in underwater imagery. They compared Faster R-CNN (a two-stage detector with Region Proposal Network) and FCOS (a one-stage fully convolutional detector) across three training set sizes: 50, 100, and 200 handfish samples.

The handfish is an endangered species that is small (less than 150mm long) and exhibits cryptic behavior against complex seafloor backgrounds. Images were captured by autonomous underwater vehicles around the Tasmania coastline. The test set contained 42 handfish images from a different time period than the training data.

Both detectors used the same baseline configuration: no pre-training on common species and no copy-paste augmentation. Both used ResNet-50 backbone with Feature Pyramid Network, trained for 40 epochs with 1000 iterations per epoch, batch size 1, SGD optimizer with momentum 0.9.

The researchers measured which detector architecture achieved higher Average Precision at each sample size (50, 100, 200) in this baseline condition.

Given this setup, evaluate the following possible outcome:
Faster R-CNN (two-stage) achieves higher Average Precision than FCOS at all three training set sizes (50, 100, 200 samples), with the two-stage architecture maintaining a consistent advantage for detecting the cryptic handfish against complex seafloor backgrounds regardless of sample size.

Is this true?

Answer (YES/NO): NO